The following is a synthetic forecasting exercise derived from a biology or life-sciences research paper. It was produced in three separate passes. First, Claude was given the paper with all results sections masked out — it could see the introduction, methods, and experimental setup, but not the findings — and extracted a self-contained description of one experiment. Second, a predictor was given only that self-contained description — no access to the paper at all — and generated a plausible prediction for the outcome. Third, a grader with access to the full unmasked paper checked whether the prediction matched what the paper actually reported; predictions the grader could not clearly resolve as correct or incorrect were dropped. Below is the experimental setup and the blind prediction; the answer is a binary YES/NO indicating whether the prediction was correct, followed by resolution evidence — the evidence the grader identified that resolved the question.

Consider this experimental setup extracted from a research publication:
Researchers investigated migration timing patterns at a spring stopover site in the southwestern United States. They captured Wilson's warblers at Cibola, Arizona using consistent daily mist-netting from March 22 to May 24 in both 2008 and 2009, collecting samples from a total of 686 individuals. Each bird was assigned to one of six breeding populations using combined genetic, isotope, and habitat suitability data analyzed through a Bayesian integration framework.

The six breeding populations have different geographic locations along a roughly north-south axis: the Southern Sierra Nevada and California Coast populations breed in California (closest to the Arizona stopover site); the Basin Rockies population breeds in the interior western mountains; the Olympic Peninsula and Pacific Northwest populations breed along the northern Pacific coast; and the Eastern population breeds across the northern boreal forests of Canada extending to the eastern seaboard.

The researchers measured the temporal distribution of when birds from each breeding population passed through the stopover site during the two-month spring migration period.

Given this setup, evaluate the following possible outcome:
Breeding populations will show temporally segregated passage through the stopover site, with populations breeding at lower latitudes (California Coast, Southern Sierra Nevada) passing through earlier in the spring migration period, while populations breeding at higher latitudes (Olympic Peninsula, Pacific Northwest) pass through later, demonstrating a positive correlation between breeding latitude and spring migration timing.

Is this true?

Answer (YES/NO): NO